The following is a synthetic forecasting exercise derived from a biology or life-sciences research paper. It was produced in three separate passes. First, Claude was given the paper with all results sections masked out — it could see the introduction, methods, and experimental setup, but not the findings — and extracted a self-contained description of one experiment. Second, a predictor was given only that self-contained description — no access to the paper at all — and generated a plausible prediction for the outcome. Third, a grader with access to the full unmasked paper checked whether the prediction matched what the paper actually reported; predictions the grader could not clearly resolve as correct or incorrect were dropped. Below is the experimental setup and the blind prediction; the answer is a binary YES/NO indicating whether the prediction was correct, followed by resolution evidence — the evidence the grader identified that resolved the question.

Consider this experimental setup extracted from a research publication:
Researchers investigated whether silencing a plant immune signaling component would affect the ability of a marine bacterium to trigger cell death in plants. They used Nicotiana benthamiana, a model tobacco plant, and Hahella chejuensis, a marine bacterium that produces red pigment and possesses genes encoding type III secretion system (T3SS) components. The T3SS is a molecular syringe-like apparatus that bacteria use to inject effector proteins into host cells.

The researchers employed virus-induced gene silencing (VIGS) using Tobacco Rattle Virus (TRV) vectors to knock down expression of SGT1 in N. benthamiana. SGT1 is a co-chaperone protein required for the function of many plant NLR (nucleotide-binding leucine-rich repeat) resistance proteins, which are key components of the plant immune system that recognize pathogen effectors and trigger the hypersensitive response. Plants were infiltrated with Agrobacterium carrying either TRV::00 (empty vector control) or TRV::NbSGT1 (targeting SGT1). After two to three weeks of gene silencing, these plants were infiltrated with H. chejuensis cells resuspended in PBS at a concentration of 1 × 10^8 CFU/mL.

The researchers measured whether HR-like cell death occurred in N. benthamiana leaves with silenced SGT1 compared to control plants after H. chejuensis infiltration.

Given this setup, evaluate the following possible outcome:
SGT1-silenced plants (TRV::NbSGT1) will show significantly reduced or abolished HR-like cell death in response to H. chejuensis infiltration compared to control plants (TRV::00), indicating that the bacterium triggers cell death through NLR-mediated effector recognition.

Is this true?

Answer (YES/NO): YES